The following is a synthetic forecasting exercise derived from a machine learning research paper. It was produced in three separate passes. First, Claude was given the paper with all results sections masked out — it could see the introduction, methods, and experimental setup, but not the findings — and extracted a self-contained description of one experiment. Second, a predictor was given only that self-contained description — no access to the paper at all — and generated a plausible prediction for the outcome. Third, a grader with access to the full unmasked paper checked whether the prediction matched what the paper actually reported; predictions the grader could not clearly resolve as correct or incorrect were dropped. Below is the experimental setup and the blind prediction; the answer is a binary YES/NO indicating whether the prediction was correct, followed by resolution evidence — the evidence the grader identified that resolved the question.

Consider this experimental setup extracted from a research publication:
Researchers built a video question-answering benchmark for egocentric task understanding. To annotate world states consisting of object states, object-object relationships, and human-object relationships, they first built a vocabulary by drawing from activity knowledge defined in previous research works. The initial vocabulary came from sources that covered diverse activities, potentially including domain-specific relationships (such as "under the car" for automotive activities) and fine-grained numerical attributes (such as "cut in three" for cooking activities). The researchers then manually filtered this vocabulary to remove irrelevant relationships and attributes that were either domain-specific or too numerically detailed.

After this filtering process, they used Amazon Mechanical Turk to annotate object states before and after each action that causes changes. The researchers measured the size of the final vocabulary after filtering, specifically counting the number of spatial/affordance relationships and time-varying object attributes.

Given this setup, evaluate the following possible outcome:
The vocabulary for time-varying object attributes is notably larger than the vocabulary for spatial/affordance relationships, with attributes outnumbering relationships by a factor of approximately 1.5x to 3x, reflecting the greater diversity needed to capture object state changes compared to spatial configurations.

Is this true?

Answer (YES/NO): NO